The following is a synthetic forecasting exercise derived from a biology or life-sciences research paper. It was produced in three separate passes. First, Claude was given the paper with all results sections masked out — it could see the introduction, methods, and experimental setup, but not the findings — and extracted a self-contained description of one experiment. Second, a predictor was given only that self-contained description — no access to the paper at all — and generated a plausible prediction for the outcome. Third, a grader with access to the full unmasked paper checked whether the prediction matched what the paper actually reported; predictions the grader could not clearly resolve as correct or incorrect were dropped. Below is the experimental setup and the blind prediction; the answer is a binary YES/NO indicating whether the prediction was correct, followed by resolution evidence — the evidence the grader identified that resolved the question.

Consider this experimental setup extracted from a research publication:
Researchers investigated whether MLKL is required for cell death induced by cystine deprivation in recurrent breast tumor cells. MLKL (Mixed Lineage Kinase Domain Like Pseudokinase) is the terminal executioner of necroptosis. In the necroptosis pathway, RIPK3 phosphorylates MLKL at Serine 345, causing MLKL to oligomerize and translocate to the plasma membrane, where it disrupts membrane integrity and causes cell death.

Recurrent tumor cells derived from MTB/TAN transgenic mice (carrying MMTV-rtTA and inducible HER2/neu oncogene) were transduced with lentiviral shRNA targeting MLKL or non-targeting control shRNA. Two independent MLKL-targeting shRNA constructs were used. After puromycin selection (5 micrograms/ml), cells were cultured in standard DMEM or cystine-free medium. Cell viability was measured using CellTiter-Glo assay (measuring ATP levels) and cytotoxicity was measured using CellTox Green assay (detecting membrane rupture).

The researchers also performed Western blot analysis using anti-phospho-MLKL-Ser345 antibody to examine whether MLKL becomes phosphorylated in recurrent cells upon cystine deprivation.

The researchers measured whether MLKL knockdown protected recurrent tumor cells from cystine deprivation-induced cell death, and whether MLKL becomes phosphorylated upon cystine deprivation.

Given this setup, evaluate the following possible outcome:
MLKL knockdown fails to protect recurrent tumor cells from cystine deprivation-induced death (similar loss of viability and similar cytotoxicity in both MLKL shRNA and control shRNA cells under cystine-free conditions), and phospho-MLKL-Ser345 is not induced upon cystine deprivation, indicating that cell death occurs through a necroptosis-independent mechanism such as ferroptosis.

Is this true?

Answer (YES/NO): NO